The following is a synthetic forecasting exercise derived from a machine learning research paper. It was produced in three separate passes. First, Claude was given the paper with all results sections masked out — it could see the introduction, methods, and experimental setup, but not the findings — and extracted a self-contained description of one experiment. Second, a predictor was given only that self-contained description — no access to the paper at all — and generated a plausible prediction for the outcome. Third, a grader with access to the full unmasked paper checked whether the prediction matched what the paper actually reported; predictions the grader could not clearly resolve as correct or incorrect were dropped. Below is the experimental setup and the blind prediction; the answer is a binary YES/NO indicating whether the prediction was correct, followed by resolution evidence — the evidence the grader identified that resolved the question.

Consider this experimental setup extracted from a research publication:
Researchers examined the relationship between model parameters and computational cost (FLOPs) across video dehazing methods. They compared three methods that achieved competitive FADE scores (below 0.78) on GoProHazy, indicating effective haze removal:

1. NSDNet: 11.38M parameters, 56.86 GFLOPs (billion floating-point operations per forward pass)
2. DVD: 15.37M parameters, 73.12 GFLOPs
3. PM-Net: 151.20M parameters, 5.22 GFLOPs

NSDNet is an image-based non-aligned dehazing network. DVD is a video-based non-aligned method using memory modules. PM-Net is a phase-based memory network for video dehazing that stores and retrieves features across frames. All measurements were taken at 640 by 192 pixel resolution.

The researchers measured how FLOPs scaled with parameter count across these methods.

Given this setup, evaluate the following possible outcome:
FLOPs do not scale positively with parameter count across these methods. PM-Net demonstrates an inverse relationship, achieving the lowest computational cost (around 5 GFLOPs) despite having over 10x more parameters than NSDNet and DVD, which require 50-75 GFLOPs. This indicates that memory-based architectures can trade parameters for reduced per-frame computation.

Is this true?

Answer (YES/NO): NO